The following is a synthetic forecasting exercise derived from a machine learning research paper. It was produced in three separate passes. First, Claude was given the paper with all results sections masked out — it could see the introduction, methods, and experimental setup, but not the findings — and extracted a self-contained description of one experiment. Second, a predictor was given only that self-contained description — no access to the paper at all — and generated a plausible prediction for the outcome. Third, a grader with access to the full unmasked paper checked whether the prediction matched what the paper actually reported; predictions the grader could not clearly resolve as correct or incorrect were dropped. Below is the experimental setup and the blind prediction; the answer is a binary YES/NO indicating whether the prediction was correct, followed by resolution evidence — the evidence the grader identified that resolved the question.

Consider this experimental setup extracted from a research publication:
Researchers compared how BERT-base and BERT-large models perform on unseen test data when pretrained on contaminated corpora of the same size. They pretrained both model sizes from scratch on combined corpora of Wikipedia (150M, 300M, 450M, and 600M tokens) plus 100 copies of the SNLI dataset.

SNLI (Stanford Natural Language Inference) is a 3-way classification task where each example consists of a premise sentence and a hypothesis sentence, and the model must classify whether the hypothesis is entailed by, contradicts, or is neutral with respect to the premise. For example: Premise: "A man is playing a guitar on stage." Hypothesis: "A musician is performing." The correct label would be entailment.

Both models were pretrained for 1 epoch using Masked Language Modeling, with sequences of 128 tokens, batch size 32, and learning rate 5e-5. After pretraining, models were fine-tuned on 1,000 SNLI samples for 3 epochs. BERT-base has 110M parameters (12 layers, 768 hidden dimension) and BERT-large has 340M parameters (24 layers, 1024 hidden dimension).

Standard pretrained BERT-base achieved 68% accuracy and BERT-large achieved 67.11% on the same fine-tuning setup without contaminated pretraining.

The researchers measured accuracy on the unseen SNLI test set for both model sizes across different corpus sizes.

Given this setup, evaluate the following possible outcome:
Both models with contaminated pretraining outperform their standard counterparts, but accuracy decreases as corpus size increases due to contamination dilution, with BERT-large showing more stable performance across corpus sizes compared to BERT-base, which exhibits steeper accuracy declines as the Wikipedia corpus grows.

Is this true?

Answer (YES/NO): NO